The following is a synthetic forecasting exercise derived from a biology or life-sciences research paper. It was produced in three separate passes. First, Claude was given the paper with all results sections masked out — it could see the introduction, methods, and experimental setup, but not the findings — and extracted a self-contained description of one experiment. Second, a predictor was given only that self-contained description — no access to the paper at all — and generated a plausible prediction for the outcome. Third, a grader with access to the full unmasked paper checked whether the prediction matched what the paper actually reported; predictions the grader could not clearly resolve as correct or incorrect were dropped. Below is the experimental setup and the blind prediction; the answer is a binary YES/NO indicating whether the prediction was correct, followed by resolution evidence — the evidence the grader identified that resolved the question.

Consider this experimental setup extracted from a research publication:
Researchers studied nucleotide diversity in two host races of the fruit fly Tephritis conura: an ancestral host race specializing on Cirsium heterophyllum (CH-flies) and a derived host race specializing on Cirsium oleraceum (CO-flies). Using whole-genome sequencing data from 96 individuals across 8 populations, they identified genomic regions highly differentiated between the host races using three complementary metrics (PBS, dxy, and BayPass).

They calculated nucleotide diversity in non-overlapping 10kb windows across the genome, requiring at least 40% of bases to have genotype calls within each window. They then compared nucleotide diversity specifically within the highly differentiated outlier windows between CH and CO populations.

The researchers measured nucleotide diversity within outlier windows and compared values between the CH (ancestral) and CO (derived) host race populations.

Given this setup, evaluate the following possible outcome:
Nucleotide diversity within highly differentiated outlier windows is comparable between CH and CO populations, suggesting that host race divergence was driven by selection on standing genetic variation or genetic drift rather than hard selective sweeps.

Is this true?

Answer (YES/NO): NO